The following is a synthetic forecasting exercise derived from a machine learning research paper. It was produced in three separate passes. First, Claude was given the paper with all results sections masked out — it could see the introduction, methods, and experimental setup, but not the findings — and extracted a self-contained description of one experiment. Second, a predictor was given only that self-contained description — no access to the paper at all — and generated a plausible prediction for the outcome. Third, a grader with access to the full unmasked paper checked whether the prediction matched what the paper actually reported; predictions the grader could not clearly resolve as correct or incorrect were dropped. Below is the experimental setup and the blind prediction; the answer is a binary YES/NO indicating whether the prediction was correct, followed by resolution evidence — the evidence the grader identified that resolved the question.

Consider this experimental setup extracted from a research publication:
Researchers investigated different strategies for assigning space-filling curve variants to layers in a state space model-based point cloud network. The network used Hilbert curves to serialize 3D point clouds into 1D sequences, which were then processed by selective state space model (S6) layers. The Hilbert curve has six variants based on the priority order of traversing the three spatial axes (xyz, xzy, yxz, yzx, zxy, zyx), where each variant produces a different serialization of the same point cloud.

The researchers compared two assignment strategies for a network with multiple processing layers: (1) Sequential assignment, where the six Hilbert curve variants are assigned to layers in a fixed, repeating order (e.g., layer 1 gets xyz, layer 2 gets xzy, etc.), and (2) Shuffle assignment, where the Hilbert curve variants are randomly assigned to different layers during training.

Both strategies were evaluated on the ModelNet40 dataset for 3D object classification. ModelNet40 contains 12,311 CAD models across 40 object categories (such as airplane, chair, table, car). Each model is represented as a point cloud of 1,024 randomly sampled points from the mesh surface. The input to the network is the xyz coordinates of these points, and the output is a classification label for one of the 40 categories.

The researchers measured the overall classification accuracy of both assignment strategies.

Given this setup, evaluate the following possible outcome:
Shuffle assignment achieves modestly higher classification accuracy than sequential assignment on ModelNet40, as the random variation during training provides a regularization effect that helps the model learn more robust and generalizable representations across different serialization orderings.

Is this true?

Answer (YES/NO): NO